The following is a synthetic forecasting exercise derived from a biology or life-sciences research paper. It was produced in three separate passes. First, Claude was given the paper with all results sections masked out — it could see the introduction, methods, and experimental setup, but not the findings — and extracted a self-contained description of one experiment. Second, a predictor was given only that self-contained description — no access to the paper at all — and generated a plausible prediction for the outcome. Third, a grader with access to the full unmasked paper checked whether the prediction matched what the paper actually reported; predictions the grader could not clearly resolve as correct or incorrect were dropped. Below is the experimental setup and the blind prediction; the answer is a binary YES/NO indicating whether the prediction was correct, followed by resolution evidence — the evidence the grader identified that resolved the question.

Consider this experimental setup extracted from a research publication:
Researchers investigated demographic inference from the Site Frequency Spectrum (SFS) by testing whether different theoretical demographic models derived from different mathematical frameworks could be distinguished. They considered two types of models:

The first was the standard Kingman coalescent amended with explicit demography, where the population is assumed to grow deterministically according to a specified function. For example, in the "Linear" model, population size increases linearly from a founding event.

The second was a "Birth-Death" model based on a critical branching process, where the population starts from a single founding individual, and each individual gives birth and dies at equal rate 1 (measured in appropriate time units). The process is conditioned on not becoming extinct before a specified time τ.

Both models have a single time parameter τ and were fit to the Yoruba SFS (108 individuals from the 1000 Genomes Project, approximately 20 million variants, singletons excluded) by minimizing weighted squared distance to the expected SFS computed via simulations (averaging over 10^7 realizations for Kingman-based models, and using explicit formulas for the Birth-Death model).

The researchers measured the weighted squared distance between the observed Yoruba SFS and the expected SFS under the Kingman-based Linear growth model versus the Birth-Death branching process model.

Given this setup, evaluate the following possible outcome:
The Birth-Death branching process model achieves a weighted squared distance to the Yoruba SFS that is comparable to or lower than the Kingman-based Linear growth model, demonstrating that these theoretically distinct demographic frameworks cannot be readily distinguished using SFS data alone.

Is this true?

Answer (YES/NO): YES